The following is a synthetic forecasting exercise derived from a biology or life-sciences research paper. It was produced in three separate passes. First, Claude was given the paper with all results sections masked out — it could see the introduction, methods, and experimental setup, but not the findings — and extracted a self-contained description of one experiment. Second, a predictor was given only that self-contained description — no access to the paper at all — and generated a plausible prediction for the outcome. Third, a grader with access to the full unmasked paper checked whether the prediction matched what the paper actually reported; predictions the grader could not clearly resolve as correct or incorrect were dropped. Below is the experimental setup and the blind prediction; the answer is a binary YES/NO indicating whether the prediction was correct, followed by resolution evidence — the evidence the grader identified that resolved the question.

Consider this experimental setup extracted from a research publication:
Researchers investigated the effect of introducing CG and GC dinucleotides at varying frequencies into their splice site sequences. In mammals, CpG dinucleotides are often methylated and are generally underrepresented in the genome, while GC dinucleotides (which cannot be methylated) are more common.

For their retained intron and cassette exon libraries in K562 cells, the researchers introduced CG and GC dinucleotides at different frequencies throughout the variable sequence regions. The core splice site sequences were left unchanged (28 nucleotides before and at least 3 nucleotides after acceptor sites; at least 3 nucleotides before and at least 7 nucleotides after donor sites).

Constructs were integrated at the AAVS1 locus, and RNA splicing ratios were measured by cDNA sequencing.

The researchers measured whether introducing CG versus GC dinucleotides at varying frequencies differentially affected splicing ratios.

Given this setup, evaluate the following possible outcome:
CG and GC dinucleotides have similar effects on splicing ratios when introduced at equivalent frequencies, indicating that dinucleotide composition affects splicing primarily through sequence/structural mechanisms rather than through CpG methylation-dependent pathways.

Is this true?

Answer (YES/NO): NO